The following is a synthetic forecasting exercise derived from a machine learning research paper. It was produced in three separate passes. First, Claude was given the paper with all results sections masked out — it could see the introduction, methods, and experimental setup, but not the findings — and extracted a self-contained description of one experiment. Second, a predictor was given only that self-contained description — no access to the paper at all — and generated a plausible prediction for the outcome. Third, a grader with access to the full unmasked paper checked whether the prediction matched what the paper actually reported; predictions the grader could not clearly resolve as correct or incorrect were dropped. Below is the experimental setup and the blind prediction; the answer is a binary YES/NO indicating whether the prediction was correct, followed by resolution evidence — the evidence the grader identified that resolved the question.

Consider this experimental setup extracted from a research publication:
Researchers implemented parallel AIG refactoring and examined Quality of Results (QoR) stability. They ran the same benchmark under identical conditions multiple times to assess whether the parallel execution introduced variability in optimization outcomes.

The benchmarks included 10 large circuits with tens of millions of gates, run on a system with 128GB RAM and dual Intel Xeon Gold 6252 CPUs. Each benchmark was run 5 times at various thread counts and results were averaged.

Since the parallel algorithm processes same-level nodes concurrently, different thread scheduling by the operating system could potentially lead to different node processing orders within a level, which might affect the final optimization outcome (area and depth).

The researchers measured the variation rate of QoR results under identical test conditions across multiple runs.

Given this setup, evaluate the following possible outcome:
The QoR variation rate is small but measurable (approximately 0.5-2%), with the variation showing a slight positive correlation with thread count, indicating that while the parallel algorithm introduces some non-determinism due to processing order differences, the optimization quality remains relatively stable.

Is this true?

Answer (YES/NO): NO